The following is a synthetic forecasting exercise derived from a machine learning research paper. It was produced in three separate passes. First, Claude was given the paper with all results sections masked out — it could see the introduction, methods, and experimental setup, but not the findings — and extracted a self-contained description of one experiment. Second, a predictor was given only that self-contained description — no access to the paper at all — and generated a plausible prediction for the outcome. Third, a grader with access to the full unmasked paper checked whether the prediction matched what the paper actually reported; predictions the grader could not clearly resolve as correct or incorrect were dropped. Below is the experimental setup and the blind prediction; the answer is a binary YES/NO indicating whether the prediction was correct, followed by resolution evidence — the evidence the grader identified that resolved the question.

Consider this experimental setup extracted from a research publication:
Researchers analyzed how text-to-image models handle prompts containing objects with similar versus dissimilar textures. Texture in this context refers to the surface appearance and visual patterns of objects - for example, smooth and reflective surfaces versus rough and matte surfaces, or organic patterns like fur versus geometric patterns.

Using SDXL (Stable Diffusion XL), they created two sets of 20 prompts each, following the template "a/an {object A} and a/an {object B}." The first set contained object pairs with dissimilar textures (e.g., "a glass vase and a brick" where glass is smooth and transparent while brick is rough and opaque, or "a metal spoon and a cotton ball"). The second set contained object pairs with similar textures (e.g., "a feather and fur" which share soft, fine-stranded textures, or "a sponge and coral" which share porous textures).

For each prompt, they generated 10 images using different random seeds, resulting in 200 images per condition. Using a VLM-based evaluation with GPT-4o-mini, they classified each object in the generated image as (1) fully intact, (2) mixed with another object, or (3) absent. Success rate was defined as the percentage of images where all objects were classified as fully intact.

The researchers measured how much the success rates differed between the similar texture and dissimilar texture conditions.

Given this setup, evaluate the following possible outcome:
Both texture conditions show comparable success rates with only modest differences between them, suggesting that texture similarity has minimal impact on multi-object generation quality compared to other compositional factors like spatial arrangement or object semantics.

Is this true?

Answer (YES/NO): NO